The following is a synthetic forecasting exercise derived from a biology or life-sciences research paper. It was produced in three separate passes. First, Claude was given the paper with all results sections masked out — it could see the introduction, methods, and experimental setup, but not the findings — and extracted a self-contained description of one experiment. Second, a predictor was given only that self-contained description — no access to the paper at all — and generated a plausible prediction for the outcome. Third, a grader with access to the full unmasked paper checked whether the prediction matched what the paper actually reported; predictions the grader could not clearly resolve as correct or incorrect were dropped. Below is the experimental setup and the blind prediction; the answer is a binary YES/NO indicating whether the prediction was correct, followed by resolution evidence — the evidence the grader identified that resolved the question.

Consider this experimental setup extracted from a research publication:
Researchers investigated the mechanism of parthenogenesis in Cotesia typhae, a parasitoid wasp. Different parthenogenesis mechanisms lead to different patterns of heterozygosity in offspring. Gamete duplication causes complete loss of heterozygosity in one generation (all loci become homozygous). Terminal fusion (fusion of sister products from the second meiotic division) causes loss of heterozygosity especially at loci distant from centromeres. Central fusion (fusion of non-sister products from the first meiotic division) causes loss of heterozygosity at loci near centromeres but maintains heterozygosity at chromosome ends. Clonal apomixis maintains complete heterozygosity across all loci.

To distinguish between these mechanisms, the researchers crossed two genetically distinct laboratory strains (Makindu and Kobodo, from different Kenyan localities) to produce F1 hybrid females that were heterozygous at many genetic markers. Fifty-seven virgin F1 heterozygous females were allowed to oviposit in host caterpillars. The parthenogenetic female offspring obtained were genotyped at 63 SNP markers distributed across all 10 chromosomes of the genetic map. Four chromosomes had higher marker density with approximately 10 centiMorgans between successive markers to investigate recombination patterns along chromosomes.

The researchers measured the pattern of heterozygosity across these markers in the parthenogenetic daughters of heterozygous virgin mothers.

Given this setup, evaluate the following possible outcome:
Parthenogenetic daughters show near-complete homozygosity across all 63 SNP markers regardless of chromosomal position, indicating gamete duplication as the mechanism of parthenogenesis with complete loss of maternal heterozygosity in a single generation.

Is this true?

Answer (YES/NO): NO